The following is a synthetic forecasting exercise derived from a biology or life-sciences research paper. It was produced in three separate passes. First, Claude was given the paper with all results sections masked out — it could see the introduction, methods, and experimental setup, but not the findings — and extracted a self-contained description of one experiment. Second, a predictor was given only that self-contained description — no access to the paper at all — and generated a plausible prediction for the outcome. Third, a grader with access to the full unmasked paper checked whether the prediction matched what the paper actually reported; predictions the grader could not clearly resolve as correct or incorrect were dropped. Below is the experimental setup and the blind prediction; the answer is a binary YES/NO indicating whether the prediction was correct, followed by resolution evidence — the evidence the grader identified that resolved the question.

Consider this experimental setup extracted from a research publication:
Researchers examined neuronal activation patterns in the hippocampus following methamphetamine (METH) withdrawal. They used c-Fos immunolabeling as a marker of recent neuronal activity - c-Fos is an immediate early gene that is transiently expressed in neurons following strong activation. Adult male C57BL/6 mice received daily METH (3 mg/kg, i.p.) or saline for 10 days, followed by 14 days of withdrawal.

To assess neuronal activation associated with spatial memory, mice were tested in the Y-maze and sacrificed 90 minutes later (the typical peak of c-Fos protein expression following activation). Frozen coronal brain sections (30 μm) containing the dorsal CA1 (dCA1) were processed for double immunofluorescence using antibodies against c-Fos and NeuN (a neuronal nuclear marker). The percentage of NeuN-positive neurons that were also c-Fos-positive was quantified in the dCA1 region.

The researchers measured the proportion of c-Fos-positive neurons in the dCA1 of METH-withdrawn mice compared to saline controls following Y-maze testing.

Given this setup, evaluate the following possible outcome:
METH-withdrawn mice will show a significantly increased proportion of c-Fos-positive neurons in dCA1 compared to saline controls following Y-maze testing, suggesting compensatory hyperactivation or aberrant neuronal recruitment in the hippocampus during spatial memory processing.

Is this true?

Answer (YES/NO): YES